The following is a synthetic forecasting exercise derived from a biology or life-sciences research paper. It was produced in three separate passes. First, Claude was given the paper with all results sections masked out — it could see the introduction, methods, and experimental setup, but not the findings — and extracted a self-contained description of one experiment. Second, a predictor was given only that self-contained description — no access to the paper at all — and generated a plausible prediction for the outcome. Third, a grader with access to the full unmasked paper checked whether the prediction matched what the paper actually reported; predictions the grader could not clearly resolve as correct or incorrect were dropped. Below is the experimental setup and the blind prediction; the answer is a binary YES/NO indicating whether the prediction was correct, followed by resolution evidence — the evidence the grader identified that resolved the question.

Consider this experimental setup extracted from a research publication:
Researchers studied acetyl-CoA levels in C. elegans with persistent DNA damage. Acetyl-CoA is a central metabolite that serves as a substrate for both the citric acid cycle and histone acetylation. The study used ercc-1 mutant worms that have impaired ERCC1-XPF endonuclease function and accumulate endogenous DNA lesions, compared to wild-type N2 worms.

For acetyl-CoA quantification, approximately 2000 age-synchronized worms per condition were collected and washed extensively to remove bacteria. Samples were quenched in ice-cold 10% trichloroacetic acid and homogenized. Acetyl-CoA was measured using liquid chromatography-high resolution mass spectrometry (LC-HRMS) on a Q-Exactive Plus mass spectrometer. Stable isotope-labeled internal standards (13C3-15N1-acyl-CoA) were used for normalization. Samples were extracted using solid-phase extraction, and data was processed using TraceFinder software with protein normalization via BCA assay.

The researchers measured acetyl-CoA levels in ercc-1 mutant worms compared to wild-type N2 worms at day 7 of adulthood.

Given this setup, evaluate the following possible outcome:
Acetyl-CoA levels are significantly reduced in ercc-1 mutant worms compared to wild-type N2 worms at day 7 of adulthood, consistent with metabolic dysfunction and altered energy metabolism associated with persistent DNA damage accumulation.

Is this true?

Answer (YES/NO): NO